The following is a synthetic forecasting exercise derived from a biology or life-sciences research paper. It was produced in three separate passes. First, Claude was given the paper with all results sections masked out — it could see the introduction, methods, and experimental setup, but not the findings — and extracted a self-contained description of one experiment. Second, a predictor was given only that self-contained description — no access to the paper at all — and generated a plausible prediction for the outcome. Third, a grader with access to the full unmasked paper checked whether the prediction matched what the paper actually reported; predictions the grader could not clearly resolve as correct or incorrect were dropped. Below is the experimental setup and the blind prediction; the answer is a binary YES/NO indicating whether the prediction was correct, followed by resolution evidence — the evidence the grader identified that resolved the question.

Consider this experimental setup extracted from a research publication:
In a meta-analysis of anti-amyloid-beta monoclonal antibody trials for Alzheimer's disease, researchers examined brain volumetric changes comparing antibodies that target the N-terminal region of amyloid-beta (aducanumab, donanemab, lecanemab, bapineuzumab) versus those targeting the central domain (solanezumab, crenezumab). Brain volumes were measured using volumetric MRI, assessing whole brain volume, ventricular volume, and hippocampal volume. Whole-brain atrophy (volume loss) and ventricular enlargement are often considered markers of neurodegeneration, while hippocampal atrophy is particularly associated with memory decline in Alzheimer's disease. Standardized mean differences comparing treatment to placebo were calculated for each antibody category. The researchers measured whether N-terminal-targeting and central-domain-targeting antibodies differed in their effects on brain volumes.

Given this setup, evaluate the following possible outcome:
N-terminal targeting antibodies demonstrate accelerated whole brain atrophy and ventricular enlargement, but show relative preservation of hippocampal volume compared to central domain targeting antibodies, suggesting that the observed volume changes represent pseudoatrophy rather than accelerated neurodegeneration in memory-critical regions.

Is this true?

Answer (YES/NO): NO